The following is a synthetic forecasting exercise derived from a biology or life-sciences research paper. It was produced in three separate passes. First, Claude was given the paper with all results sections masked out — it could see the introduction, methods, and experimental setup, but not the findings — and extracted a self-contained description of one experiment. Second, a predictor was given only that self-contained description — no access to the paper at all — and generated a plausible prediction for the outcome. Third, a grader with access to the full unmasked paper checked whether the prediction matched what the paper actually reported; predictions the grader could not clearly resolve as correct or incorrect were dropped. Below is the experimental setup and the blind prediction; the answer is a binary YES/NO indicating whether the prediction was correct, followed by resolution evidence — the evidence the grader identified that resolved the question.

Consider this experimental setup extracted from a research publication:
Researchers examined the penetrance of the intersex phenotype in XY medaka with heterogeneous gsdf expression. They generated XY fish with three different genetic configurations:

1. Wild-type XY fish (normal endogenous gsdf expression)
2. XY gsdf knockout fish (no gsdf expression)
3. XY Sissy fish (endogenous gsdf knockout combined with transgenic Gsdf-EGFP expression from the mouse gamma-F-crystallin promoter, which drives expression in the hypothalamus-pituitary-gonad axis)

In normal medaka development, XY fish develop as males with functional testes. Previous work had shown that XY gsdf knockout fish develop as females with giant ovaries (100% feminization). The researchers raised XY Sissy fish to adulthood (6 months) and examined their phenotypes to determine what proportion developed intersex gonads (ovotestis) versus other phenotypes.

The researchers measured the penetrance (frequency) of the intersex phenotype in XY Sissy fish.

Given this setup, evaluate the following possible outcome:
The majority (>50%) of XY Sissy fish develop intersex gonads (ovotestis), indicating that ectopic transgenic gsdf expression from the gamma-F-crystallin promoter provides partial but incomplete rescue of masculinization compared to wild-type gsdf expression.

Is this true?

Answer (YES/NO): YES